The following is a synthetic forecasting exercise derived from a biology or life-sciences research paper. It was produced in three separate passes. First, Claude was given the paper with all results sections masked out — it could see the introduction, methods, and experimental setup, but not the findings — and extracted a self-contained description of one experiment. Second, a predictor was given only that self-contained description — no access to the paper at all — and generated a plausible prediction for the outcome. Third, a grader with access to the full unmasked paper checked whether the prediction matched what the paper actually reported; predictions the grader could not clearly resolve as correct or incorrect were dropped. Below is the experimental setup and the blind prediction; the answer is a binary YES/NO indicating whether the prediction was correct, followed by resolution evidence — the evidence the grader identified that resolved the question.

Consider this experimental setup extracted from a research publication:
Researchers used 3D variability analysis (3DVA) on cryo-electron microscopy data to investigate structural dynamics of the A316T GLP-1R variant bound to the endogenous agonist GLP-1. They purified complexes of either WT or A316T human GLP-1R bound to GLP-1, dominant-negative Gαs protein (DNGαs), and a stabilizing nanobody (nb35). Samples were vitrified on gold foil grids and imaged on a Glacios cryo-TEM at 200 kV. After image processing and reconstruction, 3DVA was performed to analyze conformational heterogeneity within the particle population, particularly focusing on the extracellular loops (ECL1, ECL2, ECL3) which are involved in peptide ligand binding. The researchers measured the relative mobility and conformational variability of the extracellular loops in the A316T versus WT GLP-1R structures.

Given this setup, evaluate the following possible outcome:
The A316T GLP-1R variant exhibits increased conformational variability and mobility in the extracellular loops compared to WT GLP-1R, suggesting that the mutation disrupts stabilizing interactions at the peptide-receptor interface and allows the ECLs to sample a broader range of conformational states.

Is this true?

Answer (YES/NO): NO